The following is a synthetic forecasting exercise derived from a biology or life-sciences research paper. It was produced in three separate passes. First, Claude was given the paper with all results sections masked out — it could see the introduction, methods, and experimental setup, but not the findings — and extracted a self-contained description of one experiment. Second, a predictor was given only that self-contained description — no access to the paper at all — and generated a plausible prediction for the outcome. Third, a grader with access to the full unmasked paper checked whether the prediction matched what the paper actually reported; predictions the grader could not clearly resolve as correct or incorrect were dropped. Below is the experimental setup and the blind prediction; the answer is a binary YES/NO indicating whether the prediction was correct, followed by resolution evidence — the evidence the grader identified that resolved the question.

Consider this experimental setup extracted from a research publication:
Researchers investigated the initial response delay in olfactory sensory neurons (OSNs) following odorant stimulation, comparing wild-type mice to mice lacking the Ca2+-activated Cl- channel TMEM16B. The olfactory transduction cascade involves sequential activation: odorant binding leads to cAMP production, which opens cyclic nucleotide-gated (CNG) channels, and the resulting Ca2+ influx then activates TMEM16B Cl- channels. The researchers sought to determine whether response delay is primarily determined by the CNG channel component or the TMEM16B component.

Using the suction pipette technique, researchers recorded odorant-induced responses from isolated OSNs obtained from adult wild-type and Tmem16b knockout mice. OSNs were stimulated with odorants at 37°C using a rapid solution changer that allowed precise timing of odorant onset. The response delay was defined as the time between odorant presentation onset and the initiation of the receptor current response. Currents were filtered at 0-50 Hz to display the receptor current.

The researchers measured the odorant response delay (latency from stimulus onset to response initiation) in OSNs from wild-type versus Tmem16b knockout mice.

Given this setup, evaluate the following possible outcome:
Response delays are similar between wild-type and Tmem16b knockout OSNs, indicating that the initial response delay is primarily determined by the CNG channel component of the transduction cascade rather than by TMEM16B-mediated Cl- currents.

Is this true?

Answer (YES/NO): YES